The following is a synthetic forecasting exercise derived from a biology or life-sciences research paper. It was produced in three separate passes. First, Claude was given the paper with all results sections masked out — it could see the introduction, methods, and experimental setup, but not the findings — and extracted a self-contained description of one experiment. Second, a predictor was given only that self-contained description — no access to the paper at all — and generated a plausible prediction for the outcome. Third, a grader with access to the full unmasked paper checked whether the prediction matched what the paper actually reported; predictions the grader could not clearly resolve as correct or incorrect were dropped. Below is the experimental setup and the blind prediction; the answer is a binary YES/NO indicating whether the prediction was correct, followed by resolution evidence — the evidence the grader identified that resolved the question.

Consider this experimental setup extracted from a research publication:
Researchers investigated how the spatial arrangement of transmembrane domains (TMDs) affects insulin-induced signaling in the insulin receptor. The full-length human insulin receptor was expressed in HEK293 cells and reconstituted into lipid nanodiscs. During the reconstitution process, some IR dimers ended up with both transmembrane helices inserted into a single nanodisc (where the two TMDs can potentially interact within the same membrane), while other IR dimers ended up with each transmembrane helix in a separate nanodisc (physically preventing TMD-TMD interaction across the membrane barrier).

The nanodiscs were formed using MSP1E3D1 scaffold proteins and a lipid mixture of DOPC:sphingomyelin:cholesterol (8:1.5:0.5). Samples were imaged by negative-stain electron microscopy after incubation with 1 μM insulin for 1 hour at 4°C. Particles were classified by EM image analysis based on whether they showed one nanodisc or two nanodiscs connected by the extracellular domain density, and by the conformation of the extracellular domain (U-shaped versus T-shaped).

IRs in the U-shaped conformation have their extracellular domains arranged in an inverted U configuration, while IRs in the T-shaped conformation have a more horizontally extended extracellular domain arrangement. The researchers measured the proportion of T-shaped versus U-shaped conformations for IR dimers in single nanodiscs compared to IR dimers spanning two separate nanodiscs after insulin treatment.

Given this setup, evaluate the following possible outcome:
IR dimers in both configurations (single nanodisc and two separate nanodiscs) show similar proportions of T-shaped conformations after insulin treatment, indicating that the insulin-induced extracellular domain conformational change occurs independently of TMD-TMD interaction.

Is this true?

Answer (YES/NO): NO